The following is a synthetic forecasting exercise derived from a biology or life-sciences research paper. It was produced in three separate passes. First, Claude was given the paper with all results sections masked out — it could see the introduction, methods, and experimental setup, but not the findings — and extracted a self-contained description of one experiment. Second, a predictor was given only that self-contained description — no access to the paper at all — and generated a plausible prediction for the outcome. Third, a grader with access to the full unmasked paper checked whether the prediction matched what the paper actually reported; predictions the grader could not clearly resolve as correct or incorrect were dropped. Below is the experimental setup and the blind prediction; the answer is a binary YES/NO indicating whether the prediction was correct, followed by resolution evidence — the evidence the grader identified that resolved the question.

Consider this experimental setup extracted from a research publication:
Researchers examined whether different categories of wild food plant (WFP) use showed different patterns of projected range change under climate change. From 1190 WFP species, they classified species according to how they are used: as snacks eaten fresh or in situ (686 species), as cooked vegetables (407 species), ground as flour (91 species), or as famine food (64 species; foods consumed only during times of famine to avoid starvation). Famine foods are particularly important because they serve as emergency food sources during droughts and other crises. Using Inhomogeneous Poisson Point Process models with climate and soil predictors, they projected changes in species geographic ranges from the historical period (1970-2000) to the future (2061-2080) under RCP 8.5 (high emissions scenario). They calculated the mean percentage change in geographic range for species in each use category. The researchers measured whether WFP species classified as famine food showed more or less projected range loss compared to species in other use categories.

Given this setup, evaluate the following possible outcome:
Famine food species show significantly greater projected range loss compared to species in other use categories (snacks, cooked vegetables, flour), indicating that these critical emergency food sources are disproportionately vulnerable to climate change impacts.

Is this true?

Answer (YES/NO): NO